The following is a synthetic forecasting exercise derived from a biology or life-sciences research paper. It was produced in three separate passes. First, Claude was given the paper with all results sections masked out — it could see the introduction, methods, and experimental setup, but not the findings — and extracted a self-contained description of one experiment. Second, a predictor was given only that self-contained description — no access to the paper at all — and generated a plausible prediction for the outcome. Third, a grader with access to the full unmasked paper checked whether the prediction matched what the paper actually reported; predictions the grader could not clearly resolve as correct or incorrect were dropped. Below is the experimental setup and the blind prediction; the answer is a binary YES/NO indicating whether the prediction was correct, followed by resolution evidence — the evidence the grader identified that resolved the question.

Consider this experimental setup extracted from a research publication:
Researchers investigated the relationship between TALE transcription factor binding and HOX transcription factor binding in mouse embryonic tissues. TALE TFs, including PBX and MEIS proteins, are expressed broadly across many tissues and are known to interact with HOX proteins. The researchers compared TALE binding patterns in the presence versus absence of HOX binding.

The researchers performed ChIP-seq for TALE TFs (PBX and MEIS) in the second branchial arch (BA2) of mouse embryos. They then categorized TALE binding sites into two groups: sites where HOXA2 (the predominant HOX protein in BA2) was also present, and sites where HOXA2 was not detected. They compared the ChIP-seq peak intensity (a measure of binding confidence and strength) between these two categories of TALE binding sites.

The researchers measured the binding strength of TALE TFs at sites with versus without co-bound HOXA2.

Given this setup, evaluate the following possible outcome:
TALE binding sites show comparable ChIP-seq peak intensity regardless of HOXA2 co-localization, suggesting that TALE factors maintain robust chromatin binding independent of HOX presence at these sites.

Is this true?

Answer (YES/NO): NO